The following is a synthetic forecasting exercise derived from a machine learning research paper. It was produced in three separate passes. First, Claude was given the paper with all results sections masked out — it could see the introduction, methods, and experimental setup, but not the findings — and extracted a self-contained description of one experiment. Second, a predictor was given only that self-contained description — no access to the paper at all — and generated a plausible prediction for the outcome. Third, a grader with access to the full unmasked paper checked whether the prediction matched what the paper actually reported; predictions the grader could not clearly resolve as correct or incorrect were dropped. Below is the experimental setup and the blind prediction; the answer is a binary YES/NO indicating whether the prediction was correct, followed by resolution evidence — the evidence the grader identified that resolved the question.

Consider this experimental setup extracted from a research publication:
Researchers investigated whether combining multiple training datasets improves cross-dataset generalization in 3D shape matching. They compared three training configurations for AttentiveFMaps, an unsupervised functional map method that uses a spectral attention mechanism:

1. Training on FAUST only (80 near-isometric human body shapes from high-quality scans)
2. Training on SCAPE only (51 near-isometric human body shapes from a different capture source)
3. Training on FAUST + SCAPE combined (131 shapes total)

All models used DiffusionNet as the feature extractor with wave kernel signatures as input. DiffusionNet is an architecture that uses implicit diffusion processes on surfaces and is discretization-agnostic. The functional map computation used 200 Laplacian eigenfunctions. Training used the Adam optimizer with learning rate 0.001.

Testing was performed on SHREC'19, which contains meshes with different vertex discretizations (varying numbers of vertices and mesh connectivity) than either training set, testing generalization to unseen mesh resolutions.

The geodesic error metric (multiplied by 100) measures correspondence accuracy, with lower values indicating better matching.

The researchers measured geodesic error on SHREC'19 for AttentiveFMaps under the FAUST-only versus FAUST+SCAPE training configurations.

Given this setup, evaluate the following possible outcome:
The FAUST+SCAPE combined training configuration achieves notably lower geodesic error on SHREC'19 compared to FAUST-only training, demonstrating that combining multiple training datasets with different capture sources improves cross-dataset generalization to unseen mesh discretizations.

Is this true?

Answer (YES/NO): YES